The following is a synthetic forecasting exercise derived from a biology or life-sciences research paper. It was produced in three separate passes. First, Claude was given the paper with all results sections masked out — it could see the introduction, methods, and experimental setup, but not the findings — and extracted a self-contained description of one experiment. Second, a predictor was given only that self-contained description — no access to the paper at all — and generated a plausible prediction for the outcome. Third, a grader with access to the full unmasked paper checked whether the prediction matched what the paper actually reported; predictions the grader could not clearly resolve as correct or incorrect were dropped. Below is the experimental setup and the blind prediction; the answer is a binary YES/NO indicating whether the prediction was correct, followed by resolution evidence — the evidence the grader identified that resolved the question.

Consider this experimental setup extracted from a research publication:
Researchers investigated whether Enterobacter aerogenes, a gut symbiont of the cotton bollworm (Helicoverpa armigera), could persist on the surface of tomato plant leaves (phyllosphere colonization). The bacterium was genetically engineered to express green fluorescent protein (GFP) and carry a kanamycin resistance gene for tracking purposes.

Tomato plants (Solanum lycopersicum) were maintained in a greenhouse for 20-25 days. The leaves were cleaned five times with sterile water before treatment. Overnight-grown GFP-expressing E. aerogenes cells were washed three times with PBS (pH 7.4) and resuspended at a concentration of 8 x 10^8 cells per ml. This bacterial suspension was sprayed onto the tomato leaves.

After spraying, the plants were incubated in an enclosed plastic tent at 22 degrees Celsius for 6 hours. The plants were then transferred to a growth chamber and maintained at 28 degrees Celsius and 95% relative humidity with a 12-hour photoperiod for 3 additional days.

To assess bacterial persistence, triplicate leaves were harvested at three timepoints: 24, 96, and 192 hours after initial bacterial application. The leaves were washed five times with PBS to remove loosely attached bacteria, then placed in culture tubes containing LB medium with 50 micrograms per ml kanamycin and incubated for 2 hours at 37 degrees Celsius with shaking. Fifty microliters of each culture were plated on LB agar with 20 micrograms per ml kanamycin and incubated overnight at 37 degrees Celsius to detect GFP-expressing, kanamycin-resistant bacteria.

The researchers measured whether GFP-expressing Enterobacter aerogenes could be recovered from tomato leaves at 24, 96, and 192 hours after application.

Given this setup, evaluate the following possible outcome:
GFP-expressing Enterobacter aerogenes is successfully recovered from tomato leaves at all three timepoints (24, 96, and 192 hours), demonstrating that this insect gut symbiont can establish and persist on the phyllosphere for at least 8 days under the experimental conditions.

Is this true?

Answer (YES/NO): YES